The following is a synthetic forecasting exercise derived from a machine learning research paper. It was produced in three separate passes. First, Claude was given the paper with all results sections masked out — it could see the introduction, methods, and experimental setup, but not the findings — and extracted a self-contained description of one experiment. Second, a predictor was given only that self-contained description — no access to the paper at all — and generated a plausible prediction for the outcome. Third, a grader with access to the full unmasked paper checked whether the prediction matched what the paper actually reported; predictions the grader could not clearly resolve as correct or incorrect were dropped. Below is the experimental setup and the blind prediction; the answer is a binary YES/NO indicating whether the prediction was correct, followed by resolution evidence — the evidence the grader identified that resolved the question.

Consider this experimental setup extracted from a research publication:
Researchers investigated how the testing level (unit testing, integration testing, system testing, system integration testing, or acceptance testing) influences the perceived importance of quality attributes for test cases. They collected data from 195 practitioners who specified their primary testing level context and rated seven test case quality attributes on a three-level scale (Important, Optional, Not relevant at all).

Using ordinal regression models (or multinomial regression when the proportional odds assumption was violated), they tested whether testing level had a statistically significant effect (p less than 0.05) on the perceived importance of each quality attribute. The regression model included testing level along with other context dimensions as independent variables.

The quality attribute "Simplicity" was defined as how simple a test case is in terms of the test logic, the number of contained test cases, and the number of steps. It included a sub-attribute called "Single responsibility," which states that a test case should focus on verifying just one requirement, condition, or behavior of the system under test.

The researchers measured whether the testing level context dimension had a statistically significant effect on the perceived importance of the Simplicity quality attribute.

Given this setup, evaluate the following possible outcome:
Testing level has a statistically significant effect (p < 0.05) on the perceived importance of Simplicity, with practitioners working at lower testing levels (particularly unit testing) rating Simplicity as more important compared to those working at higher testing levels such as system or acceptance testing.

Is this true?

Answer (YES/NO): NO